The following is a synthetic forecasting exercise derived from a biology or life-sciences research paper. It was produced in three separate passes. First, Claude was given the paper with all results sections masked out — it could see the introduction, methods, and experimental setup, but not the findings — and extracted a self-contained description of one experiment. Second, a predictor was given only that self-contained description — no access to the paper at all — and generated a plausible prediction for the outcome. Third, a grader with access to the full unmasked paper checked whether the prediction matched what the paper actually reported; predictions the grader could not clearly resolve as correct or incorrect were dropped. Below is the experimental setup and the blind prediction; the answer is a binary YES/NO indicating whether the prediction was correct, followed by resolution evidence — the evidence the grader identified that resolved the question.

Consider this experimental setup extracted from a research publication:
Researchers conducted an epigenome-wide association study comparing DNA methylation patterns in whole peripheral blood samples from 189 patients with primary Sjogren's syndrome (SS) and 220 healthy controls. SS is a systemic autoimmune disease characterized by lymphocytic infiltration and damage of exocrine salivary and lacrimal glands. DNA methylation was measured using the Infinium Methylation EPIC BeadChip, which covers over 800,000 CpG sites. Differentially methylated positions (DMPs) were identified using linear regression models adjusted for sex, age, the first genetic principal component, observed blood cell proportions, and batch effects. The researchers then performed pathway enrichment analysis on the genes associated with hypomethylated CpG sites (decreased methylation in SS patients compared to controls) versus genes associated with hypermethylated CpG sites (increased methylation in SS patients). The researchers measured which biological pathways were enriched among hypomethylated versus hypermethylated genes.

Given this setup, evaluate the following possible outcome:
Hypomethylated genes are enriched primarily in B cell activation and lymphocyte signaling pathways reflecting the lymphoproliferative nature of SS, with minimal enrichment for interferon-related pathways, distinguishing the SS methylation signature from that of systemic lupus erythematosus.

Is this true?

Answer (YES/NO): NO